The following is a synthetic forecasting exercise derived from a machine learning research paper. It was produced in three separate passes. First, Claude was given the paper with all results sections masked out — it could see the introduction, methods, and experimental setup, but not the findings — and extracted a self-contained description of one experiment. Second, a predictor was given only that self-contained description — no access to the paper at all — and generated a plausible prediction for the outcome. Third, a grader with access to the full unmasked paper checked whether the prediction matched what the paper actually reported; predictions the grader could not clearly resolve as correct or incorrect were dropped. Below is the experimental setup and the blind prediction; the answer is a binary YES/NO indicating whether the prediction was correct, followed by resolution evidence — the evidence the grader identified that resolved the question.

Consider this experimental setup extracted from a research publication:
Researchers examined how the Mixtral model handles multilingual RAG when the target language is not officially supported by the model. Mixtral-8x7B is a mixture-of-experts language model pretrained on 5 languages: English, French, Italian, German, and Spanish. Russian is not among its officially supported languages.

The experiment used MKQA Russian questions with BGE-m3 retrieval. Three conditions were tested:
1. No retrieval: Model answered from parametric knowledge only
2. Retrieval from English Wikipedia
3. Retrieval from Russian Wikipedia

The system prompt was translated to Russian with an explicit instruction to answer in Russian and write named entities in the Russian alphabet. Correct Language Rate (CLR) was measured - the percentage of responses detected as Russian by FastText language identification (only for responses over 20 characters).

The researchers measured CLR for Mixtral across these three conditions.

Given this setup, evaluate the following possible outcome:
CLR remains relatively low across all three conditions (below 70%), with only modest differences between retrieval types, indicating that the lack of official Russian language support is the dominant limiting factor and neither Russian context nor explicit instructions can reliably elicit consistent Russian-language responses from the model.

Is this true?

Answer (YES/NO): NO